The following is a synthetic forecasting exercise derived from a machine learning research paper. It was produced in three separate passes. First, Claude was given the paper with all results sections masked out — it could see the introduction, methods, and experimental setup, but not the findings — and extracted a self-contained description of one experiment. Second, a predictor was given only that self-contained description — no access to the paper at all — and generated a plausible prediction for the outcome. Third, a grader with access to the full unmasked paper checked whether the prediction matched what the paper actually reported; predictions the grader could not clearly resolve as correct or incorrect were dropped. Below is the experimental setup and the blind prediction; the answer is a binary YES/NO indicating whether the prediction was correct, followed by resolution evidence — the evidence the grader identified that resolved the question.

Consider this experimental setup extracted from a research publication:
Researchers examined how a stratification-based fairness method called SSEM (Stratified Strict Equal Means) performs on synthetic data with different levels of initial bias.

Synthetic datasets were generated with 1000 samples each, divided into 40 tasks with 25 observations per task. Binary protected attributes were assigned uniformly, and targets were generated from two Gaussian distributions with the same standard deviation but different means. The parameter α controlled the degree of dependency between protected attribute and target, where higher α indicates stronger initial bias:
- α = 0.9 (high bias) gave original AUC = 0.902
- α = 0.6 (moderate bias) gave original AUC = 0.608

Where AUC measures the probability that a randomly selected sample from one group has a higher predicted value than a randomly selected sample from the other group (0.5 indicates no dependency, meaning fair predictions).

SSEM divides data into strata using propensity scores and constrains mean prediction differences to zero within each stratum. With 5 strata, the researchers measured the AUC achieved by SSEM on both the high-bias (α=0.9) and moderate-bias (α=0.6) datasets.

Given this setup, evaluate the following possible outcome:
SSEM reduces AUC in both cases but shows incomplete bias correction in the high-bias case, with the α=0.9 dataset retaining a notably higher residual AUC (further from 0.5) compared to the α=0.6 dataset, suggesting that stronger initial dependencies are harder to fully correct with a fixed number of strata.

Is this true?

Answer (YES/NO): NO